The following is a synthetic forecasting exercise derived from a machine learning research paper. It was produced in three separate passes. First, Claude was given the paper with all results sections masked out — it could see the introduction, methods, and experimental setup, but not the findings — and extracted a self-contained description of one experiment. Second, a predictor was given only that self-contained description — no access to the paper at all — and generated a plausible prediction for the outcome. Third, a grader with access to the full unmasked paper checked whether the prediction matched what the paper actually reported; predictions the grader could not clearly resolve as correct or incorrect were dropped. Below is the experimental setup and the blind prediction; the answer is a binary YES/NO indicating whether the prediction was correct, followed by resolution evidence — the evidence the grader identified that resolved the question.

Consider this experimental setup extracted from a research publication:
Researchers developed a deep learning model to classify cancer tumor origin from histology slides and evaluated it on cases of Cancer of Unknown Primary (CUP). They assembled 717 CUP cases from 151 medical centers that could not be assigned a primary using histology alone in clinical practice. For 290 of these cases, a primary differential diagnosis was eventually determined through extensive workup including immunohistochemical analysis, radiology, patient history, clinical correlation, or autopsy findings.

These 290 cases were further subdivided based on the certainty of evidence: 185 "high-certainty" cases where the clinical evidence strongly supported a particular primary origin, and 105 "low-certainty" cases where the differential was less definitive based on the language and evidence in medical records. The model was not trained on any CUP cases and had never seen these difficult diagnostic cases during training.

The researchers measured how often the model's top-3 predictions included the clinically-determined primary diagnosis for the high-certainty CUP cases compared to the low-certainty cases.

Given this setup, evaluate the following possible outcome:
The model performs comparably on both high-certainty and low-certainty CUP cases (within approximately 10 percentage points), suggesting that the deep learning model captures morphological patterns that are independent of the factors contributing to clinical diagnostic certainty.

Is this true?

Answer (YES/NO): NO